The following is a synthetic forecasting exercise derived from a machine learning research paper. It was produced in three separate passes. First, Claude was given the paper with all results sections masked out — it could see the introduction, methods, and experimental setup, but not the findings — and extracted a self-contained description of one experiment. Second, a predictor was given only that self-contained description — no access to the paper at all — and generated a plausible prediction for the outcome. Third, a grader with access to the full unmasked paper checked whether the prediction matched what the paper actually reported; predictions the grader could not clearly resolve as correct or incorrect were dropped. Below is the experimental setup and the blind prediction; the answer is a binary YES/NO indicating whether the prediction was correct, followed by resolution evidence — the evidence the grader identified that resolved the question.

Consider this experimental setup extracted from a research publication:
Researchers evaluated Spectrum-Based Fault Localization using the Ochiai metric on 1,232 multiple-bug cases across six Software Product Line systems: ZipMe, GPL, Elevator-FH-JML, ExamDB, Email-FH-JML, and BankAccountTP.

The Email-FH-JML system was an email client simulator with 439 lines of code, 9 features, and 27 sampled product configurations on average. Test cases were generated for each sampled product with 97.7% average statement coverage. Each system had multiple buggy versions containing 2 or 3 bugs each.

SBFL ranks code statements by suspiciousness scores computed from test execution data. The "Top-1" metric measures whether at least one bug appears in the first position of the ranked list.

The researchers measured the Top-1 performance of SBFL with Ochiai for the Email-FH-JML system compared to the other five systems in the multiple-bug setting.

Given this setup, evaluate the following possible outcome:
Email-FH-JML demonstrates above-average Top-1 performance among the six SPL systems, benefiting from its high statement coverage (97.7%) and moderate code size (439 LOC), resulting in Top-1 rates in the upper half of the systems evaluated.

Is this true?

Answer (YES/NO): NO